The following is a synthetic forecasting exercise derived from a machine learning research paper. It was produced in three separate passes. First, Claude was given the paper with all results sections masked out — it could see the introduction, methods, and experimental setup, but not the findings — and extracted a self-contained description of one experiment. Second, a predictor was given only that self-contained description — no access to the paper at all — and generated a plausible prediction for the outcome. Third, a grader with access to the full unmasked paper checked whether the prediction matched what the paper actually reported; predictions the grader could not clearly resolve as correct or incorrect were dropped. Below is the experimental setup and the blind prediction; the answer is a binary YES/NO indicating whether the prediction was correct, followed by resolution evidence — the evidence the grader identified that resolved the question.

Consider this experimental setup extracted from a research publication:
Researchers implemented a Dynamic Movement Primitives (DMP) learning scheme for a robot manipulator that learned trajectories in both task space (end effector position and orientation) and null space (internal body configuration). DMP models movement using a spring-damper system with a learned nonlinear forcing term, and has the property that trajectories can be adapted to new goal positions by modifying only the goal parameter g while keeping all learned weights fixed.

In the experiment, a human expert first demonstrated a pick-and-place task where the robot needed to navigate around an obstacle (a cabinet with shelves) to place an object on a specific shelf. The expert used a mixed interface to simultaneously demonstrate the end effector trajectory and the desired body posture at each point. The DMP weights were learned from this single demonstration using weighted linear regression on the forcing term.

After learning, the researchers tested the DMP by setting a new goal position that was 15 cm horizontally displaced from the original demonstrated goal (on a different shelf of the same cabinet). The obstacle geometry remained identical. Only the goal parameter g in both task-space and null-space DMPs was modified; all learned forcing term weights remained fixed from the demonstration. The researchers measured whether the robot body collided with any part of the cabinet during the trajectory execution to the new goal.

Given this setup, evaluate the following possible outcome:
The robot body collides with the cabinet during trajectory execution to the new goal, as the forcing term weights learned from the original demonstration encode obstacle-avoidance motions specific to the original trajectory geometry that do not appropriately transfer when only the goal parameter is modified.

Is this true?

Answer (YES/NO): NO